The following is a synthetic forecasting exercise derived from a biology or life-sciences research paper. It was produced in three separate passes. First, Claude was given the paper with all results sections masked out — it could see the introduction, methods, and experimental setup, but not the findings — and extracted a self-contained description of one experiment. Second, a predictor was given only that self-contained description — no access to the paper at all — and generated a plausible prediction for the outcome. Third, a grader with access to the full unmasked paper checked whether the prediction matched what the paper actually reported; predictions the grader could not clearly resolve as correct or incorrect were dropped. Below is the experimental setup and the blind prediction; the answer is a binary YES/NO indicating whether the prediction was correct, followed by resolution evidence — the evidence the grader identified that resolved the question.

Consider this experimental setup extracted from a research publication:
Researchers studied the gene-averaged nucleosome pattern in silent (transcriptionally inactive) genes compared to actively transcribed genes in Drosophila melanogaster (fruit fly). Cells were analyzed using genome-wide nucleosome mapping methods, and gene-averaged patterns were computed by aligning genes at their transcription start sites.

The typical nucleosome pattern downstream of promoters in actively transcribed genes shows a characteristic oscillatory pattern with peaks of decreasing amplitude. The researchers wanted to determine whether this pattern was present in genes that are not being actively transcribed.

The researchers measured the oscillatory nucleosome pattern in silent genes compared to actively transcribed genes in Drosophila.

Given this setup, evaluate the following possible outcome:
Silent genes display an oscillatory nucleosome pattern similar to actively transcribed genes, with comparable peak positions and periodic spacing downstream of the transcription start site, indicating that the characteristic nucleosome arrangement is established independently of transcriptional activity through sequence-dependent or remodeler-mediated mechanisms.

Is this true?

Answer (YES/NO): NO